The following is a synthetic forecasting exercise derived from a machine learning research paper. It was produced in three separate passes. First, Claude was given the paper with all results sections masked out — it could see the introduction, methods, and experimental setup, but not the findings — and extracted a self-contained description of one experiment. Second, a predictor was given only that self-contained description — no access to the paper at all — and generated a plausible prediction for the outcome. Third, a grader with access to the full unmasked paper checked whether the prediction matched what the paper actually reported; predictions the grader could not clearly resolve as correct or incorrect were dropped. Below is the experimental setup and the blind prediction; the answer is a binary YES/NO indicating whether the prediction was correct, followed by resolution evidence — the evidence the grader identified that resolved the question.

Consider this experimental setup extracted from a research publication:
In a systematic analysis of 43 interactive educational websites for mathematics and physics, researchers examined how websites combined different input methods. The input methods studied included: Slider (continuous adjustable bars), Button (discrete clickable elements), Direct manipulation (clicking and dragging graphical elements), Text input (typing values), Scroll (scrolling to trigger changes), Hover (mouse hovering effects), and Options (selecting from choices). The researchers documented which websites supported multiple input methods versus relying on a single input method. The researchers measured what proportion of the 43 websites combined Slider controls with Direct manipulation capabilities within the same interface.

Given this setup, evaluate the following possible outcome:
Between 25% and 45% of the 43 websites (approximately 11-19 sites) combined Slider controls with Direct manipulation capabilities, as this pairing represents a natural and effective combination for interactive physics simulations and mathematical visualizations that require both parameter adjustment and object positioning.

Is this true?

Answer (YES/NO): NO